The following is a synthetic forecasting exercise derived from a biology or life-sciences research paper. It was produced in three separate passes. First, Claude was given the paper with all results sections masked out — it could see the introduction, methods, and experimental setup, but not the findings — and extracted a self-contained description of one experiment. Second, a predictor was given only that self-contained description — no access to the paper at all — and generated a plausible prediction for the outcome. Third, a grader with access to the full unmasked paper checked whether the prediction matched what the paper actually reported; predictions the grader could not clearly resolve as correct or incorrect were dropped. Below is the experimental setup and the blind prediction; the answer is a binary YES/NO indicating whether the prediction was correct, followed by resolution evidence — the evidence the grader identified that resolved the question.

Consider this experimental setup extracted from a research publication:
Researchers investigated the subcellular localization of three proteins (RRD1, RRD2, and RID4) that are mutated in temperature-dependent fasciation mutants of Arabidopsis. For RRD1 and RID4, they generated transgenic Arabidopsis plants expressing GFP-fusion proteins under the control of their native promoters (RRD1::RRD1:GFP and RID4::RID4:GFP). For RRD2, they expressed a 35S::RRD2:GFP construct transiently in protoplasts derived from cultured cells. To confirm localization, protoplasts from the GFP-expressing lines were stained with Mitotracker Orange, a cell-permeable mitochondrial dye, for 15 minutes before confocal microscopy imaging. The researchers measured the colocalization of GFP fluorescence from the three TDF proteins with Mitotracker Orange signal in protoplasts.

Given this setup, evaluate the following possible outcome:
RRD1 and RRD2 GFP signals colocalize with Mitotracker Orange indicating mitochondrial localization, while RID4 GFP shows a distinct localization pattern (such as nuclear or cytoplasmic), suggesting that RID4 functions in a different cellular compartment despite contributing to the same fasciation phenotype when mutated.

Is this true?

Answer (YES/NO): NO